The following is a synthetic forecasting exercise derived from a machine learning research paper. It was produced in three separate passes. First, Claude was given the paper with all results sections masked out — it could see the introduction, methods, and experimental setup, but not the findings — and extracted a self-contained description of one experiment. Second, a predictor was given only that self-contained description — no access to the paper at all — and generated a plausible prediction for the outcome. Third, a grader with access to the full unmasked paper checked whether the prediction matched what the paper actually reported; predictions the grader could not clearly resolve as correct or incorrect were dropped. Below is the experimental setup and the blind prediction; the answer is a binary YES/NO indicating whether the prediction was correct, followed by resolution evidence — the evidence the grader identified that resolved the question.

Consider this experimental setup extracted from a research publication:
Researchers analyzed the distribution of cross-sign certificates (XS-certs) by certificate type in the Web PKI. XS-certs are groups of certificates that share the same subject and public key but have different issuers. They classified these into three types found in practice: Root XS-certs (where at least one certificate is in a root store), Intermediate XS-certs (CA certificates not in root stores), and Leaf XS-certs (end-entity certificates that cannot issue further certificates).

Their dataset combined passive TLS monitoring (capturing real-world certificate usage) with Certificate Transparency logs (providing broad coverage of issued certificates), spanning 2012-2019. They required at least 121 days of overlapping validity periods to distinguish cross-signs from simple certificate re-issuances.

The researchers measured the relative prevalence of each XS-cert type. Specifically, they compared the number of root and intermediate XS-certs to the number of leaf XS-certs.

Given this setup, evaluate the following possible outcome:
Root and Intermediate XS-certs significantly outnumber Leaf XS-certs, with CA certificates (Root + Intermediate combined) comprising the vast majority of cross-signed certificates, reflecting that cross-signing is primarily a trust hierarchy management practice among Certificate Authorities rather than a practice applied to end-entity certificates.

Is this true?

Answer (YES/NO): NO